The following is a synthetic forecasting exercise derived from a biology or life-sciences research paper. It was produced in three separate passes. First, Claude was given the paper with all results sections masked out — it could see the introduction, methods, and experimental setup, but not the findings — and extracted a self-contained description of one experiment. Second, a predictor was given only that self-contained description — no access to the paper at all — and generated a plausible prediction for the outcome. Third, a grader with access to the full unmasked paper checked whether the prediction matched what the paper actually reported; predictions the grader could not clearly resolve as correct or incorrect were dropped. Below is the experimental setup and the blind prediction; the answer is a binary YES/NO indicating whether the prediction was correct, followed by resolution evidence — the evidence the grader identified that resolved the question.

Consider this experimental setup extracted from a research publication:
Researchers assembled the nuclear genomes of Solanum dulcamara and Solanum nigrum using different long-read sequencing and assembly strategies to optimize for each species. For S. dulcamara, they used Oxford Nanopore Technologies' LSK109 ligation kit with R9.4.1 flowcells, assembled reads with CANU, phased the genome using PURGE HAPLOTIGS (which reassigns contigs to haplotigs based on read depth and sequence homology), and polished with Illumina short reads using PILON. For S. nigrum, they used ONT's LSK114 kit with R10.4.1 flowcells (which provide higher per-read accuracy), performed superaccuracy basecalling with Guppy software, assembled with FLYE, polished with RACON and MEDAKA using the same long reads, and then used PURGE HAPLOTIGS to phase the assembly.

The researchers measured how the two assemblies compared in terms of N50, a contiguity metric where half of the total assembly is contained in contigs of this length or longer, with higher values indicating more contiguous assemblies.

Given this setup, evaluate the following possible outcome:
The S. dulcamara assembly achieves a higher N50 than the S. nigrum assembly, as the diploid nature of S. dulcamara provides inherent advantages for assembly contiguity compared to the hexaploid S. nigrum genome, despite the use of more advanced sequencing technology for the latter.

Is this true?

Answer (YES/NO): NO